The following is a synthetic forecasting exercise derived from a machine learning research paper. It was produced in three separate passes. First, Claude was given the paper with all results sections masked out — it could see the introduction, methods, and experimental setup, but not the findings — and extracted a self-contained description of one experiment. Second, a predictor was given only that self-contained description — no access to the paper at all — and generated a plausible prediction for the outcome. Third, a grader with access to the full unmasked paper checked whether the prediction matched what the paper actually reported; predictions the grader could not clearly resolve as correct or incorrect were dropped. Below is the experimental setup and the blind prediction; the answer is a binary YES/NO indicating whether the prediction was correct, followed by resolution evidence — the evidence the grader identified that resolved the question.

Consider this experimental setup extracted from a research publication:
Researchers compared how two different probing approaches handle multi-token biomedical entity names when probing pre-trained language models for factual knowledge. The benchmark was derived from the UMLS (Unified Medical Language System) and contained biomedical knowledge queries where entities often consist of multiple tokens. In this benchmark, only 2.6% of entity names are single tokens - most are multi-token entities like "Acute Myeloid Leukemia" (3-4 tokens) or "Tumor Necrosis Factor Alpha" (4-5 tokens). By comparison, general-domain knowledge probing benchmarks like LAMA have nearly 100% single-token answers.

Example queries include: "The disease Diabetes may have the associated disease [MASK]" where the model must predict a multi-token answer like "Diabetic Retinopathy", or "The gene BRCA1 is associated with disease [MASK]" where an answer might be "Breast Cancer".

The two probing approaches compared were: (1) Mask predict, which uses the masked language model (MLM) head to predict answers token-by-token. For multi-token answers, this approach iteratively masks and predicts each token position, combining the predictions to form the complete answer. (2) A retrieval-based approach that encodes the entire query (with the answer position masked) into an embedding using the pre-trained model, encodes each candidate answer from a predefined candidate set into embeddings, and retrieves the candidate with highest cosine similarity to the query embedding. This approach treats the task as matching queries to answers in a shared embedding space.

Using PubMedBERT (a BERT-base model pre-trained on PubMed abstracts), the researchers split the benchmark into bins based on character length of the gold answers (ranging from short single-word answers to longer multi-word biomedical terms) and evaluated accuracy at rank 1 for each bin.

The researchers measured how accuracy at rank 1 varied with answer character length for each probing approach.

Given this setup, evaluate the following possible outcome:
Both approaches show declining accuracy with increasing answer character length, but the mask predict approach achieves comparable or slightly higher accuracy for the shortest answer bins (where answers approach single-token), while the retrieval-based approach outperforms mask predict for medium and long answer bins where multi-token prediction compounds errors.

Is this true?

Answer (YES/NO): NO